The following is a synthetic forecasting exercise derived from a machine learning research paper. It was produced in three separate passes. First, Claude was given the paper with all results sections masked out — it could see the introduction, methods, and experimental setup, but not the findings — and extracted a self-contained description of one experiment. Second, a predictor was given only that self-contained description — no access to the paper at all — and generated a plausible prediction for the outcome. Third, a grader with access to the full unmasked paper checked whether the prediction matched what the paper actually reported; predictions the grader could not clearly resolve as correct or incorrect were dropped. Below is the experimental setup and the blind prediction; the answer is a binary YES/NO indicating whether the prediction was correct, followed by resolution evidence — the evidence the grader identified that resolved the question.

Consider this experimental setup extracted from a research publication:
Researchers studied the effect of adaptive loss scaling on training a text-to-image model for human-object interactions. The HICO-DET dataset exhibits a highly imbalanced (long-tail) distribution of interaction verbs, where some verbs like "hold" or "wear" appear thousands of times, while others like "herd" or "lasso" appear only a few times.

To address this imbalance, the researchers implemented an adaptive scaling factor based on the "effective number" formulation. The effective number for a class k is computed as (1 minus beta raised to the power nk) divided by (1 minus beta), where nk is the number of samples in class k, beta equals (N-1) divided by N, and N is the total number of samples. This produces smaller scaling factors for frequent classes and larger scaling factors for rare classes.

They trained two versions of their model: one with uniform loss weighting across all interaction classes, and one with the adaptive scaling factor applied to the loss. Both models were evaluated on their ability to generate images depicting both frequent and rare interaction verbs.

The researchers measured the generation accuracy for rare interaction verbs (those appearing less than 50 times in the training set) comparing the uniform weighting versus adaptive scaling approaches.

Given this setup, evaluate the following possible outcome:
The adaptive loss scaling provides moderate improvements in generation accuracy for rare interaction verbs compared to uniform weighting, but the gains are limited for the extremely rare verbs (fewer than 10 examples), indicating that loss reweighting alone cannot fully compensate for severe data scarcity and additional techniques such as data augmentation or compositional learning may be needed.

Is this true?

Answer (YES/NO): NO